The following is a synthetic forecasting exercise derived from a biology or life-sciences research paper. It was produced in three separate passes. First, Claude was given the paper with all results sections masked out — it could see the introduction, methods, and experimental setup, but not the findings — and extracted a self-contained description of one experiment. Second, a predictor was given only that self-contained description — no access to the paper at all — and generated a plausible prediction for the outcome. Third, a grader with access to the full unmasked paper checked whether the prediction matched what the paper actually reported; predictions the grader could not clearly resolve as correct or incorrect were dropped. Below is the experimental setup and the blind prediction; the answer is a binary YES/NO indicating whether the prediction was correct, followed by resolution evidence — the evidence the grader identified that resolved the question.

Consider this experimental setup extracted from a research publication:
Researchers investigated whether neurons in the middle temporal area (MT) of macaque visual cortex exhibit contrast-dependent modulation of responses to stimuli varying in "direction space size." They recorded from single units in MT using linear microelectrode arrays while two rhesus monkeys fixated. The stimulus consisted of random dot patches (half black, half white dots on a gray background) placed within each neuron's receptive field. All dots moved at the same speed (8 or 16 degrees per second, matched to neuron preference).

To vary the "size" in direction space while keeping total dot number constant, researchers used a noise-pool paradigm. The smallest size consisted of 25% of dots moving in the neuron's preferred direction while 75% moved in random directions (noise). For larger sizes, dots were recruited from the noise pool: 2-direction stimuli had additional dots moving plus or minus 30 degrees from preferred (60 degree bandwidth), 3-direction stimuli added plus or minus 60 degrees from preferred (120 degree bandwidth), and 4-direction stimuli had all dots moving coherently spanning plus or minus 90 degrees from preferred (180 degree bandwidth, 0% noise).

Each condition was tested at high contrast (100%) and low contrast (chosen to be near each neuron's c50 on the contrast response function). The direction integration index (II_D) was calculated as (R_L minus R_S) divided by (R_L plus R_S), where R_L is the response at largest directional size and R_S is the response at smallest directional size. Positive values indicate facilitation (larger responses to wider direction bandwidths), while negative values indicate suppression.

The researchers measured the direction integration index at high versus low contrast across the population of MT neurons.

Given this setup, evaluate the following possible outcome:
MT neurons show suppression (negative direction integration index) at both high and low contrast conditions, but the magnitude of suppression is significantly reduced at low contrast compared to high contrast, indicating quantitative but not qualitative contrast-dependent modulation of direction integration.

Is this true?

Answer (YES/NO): NO